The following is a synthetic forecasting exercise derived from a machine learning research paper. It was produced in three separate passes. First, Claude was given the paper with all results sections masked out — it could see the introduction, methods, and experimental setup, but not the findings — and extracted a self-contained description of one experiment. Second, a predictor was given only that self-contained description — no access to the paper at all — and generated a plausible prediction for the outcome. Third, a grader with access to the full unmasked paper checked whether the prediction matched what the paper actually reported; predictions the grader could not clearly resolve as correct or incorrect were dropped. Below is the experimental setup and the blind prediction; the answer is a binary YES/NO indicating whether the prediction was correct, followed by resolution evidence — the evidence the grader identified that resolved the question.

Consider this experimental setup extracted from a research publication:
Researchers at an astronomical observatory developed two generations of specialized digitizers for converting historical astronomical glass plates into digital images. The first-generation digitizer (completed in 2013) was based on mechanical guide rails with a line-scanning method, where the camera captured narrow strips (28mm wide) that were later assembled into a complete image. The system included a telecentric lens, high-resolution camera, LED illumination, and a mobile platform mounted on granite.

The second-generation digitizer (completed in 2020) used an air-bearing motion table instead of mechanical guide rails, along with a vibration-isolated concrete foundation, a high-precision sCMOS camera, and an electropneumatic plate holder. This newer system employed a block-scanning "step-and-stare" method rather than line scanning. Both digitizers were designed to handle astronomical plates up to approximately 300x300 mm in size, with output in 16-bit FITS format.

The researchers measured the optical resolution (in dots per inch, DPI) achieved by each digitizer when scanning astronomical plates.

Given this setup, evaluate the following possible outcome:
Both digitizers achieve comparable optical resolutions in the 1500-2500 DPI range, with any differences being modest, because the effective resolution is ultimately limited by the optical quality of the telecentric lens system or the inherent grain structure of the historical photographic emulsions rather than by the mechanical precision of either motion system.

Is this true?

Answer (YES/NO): NO